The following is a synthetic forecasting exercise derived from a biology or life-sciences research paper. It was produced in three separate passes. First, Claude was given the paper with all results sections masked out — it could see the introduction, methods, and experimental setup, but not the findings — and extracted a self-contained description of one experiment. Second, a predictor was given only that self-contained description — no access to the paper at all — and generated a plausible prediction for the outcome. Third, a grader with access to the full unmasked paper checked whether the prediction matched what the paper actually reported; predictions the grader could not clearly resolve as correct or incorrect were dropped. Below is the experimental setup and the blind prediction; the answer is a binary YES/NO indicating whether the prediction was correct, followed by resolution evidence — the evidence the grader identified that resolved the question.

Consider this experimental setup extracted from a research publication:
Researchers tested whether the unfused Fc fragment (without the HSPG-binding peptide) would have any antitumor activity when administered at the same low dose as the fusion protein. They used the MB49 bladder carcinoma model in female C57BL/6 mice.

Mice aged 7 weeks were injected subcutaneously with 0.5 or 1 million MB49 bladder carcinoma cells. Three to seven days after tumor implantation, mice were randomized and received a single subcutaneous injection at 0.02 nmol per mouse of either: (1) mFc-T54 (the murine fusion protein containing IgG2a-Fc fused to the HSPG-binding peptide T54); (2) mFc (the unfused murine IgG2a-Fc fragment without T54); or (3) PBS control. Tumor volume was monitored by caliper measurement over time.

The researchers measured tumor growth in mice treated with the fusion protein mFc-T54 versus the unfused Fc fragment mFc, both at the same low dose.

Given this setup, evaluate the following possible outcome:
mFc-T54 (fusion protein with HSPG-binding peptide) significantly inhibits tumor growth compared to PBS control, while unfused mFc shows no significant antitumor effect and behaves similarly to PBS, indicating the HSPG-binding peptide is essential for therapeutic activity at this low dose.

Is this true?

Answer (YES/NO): YES